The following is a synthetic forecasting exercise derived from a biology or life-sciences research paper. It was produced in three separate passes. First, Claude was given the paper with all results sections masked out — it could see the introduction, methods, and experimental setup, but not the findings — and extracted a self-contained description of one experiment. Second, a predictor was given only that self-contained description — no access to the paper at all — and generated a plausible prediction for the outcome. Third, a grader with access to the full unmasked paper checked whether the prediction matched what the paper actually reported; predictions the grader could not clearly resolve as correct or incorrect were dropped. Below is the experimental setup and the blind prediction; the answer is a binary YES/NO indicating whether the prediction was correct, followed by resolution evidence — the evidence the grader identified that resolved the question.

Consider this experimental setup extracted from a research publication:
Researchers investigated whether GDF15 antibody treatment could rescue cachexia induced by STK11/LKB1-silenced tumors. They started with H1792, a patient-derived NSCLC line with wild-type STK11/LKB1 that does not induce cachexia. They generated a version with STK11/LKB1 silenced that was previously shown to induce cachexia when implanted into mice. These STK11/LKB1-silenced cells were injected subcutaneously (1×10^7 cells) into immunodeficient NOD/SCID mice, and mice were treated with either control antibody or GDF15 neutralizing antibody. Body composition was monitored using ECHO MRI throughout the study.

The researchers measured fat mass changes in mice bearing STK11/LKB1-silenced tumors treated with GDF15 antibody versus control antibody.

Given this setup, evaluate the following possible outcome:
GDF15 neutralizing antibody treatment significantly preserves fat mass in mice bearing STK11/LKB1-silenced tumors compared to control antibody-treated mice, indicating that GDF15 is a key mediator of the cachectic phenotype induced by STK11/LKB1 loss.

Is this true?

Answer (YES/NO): YES